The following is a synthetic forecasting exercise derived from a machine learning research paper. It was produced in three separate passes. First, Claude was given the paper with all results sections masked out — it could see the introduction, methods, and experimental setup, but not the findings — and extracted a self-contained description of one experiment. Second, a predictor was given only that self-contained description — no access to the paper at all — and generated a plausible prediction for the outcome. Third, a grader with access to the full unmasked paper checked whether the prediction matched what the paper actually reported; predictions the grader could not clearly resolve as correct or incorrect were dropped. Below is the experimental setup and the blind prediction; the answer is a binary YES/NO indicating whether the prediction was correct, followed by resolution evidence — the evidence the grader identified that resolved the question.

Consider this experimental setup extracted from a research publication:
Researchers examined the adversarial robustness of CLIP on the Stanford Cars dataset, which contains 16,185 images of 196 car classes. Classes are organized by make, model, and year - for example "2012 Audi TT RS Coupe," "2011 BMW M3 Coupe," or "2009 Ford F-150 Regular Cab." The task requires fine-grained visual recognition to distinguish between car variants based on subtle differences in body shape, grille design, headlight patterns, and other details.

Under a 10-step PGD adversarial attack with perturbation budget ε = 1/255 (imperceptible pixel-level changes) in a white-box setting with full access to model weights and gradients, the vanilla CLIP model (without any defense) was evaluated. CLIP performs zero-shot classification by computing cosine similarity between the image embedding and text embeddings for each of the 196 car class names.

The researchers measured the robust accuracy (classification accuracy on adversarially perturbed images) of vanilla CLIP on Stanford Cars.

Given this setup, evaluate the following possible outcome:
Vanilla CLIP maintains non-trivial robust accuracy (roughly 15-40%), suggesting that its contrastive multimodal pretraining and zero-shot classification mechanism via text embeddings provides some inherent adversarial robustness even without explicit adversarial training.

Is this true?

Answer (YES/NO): NO